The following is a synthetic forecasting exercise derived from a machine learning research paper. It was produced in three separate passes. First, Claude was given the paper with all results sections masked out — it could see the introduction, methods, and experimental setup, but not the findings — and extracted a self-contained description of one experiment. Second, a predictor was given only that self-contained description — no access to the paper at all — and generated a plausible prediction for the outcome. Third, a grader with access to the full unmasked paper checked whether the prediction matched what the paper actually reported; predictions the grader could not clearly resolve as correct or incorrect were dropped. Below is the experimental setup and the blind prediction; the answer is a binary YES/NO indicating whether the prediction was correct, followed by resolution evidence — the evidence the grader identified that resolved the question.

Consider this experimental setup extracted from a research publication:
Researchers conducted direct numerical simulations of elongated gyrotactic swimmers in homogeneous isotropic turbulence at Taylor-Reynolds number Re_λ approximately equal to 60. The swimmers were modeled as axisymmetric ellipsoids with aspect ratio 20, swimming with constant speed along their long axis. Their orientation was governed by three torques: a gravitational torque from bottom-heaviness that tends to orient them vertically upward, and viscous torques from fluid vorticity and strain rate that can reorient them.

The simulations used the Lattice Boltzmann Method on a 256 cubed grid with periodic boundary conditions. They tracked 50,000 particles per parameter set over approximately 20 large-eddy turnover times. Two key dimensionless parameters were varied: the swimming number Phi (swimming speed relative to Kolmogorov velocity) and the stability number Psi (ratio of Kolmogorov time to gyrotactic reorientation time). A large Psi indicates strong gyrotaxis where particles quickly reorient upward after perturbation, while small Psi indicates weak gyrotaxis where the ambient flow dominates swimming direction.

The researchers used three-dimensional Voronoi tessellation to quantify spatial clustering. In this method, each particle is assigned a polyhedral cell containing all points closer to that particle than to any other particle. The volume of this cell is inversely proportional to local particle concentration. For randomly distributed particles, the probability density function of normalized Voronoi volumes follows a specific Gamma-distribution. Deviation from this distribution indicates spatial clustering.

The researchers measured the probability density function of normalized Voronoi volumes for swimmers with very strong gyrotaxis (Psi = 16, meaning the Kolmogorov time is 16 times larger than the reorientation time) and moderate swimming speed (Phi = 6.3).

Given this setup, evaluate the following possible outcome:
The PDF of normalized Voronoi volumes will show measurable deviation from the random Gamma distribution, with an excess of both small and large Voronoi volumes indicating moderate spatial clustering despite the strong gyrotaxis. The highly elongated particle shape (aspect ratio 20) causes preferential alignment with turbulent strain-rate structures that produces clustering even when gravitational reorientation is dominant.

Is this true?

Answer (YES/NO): NO